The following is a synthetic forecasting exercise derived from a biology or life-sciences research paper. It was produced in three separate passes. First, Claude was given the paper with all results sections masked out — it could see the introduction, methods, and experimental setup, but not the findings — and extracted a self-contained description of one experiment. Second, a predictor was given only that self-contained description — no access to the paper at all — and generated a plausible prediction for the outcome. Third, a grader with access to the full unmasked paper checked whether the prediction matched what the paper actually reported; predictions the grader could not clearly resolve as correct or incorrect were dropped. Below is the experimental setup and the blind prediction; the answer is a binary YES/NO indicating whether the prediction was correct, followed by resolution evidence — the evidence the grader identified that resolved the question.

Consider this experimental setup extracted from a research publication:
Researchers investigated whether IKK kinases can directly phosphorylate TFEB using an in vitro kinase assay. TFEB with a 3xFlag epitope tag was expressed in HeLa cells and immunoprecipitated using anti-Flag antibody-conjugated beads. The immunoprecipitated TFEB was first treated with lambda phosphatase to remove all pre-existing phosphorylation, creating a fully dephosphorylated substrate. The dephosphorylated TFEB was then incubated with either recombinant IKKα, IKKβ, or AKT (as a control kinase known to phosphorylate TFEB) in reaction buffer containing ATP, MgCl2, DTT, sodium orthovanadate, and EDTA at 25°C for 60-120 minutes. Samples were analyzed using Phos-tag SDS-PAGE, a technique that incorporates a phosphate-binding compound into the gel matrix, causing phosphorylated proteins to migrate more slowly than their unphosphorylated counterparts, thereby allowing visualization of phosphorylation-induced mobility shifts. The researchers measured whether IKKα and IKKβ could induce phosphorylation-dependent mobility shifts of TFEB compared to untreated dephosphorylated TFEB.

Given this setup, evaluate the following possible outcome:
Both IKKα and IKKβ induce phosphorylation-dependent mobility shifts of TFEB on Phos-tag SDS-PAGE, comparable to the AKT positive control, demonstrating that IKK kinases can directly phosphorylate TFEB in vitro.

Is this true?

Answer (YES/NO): NO